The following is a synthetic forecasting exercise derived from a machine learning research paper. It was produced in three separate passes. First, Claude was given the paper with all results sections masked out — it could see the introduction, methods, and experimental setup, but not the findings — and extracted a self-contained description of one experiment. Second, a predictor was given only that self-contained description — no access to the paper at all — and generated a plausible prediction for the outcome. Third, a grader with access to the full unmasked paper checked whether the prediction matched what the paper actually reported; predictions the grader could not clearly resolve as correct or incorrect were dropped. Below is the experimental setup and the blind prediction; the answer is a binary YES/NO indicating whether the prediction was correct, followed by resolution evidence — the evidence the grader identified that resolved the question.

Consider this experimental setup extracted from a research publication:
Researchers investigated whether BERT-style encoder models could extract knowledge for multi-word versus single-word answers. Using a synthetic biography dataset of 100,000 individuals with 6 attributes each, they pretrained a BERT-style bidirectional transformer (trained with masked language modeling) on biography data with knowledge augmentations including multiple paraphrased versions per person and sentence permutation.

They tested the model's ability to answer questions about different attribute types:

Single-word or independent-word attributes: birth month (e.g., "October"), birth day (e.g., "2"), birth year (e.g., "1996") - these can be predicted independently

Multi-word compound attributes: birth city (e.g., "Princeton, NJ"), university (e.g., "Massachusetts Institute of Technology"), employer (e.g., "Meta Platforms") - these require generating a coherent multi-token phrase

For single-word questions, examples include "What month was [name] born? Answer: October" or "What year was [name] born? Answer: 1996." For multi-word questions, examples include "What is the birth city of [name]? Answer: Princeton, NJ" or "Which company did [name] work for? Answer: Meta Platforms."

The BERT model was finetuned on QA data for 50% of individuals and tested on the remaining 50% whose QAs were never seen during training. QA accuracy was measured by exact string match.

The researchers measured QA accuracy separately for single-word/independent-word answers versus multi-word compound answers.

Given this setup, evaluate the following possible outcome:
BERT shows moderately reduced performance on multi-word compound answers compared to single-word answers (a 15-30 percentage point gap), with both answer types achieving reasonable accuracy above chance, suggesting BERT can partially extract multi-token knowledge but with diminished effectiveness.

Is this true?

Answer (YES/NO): NO